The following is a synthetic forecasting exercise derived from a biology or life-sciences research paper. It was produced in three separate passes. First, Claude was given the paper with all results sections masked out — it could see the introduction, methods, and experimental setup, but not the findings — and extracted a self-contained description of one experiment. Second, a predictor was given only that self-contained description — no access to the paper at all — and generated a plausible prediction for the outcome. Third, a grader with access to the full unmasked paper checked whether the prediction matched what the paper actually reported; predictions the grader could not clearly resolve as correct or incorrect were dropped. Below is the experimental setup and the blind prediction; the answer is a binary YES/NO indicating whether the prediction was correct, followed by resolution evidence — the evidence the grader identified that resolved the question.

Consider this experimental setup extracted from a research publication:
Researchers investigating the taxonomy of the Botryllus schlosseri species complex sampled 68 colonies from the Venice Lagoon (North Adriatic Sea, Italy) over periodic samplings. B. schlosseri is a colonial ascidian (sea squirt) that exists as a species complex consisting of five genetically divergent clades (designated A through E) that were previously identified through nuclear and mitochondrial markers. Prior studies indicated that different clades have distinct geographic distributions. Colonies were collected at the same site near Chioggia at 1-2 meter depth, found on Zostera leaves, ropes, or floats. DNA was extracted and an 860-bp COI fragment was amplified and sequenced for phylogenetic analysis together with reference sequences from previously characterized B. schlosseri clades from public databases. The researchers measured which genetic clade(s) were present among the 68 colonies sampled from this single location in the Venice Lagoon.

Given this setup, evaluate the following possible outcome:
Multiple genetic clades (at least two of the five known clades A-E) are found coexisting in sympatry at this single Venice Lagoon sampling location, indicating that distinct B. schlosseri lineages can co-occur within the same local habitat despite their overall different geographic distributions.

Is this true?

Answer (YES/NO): YES